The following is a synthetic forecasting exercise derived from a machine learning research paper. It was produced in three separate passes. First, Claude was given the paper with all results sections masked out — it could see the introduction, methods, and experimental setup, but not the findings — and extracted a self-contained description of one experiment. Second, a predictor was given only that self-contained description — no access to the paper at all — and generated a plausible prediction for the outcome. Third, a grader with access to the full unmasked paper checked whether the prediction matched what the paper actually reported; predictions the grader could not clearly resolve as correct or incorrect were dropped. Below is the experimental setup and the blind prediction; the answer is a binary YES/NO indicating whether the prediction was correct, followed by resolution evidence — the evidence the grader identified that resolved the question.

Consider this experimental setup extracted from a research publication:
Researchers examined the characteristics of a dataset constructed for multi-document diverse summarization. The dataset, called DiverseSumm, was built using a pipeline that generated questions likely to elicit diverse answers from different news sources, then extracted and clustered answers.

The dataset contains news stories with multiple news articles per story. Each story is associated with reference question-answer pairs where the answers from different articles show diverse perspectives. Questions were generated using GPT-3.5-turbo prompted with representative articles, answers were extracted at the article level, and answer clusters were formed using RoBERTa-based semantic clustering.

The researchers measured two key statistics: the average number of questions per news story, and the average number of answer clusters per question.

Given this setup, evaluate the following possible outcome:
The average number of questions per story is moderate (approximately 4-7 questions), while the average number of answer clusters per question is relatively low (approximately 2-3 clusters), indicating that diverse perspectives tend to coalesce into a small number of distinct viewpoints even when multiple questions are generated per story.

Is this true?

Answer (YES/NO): NO